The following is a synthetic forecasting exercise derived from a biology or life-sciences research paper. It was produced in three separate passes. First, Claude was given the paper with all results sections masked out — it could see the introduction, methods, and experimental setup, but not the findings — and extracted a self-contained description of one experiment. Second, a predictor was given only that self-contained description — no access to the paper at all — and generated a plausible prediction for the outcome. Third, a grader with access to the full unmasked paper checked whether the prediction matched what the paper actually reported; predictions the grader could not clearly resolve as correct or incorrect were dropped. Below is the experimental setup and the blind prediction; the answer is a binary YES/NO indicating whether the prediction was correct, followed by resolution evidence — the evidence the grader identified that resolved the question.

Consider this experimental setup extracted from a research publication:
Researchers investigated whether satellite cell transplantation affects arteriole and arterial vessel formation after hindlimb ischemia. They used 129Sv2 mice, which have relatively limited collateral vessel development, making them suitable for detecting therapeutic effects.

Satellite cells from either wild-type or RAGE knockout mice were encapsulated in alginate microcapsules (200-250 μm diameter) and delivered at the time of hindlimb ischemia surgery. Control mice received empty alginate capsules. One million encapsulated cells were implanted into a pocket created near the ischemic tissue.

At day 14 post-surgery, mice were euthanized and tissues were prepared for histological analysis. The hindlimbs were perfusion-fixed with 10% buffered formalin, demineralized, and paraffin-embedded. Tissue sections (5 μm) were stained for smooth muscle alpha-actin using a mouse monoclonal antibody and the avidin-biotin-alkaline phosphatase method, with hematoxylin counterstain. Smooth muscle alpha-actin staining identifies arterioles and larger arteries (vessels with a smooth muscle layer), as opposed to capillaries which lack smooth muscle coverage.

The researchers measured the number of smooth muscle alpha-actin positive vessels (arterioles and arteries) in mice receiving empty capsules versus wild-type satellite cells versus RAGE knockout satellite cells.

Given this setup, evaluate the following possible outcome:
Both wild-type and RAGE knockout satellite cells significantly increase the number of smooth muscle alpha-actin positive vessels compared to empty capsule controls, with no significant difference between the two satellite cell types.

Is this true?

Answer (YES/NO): NO